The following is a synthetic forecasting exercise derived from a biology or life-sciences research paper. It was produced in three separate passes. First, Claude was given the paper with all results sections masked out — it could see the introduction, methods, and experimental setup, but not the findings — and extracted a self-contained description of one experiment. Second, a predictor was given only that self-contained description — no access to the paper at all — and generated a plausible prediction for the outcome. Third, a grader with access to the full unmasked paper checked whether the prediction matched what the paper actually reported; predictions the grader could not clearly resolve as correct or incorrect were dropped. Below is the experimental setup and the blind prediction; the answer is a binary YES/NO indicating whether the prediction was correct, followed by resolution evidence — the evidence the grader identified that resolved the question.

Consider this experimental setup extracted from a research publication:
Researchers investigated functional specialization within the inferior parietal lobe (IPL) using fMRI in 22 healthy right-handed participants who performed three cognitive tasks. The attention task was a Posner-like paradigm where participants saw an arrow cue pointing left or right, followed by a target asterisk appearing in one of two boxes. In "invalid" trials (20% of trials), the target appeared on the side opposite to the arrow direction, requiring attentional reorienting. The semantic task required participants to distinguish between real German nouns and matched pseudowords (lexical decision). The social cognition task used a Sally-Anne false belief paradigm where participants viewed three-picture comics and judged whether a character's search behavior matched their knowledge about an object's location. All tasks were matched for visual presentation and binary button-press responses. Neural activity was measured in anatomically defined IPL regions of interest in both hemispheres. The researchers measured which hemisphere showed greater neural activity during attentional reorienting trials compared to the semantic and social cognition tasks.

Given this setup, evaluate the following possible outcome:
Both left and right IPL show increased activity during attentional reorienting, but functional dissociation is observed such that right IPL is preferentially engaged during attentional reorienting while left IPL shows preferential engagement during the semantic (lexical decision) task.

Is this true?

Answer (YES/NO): YES